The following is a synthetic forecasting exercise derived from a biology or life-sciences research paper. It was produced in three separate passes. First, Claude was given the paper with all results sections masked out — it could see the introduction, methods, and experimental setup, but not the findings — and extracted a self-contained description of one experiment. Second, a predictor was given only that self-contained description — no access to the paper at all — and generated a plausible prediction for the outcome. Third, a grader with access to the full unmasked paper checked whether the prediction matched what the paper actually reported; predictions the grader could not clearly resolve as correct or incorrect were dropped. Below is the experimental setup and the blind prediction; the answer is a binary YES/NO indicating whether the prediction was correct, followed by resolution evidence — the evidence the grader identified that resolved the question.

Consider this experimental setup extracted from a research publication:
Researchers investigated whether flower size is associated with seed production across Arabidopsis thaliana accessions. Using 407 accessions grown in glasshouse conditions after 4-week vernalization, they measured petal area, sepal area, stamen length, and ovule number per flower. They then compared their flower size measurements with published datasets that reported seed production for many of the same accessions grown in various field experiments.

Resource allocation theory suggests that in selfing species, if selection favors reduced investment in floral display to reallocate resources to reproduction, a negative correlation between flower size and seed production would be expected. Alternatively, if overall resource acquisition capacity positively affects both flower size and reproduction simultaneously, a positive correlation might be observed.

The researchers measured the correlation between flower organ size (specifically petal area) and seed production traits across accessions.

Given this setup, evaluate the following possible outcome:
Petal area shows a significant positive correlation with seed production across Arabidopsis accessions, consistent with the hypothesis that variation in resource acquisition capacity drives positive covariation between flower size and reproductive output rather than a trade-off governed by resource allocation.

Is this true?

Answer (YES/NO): NO